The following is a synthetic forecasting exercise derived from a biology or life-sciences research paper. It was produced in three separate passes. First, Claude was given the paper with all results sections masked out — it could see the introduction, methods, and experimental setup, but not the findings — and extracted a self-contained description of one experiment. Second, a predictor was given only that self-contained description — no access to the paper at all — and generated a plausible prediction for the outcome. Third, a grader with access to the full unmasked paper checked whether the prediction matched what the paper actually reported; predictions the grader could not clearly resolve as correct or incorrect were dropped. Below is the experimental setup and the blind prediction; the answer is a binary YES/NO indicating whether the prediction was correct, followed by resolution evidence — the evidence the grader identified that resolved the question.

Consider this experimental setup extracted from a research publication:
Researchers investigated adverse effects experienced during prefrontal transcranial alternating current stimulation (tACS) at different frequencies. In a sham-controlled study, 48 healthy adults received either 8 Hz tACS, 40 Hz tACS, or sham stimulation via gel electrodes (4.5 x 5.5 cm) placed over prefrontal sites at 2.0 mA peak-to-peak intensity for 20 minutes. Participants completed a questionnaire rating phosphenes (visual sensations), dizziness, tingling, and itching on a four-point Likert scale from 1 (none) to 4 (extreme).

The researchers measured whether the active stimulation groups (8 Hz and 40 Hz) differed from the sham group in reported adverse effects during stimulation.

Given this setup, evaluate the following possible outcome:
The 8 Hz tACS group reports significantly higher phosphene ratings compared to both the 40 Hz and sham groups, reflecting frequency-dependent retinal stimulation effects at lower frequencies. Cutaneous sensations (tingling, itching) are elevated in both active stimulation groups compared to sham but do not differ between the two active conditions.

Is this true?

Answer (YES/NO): NO